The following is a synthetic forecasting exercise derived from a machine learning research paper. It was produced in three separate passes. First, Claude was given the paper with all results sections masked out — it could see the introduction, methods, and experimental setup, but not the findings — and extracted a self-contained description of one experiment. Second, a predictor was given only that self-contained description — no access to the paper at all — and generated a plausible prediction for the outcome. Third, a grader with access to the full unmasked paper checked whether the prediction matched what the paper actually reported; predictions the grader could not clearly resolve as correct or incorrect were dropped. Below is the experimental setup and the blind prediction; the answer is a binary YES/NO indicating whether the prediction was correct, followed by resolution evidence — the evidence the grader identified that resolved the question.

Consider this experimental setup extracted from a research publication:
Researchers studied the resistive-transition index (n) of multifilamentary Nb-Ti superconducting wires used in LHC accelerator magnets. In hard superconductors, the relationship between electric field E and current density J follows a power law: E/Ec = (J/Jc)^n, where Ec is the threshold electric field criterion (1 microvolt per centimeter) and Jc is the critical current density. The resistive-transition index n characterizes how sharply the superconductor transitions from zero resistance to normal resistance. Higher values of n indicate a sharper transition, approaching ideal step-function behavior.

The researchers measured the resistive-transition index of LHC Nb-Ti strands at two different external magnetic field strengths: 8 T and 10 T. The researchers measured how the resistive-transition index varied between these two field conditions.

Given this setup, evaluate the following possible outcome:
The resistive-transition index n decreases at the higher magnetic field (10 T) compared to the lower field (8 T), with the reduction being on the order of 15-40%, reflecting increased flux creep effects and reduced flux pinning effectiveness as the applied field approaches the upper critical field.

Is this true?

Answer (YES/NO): NO